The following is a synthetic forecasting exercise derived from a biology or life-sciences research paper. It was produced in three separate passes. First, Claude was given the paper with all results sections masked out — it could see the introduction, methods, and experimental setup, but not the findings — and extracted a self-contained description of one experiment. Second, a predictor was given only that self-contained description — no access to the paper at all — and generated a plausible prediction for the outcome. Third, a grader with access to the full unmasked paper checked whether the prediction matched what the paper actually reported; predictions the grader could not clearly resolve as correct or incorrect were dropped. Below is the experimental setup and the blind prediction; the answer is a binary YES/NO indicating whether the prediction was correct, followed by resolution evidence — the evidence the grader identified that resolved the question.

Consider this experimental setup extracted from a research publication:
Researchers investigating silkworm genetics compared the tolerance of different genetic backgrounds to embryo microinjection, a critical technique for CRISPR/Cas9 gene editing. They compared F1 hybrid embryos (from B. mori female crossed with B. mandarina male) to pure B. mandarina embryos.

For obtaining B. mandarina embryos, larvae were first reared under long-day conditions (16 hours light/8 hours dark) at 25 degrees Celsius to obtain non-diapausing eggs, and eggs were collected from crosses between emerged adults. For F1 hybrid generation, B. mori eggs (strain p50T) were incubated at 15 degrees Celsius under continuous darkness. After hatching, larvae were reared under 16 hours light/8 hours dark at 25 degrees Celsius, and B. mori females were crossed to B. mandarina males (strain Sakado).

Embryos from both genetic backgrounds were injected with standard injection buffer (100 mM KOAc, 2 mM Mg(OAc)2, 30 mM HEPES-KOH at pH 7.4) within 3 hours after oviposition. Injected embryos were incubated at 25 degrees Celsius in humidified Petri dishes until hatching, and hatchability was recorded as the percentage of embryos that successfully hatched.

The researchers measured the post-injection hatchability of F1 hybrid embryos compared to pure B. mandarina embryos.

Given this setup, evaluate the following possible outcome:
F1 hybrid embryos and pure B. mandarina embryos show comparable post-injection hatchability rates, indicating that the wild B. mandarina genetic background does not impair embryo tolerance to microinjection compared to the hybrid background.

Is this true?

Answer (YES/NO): NO